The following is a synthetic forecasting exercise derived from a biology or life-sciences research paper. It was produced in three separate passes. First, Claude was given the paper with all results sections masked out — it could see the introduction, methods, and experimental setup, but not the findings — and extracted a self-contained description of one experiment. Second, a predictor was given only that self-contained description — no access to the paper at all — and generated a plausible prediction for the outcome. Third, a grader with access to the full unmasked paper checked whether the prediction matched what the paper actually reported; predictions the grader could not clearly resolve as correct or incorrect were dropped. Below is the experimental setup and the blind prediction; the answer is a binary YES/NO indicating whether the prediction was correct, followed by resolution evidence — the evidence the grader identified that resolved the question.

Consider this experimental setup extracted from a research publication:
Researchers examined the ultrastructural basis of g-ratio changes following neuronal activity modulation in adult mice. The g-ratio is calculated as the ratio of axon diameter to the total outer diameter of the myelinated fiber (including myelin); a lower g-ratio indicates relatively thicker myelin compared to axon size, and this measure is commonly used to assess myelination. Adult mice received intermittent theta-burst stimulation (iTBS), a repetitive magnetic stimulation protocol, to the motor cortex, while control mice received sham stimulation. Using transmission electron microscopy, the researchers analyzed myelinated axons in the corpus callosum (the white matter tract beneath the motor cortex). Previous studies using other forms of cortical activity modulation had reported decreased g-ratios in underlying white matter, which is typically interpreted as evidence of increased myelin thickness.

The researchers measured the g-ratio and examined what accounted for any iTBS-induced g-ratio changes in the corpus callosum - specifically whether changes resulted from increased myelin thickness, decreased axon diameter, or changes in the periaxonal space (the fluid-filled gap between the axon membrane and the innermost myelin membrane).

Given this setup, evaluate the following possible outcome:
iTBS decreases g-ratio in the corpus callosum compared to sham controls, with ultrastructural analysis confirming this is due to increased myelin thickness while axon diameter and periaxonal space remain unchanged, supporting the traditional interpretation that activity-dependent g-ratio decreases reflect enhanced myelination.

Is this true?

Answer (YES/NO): NO